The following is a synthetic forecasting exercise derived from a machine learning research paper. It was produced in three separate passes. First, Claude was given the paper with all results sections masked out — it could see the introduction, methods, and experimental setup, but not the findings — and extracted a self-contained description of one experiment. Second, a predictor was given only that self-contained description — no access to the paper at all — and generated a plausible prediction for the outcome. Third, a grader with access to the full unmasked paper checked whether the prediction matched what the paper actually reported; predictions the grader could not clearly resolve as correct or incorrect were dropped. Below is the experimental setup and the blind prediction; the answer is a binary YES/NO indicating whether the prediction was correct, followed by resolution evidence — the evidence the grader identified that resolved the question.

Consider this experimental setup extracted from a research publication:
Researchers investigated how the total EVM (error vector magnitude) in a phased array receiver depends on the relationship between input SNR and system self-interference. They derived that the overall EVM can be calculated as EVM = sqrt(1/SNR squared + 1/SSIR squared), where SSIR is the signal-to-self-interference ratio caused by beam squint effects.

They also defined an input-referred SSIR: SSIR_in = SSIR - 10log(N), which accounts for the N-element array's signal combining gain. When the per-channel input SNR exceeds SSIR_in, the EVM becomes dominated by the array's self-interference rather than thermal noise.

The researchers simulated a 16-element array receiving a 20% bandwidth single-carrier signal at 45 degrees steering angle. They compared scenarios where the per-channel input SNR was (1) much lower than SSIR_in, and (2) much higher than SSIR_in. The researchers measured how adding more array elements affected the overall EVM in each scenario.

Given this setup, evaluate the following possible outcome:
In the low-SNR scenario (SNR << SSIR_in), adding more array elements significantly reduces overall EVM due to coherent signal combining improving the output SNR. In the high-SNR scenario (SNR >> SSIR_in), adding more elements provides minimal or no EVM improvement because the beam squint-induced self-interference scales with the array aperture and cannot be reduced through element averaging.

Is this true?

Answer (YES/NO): NO